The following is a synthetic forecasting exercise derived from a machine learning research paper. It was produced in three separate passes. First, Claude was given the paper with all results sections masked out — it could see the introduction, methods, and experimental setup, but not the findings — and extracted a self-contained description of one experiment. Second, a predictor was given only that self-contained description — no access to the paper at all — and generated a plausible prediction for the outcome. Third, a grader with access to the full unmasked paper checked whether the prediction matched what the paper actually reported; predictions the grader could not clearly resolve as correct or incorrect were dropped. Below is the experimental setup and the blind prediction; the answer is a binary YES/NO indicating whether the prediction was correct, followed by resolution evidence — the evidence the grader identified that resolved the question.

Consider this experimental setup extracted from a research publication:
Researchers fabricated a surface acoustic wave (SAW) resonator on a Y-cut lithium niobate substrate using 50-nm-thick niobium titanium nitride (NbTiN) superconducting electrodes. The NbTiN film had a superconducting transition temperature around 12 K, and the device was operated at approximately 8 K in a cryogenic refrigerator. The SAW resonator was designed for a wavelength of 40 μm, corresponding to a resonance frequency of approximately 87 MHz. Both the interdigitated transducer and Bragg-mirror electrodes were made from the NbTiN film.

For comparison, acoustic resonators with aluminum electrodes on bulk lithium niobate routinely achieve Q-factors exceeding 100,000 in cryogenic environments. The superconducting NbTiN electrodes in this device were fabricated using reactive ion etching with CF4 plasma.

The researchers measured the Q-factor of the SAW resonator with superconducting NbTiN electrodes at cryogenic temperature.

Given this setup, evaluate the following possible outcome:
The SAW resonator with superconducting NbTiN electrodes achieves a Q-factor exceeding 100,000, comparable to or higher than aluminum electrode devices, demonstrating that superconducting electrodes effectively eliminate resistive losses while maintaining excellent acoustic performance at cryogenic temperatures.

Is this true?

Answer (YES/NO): NO